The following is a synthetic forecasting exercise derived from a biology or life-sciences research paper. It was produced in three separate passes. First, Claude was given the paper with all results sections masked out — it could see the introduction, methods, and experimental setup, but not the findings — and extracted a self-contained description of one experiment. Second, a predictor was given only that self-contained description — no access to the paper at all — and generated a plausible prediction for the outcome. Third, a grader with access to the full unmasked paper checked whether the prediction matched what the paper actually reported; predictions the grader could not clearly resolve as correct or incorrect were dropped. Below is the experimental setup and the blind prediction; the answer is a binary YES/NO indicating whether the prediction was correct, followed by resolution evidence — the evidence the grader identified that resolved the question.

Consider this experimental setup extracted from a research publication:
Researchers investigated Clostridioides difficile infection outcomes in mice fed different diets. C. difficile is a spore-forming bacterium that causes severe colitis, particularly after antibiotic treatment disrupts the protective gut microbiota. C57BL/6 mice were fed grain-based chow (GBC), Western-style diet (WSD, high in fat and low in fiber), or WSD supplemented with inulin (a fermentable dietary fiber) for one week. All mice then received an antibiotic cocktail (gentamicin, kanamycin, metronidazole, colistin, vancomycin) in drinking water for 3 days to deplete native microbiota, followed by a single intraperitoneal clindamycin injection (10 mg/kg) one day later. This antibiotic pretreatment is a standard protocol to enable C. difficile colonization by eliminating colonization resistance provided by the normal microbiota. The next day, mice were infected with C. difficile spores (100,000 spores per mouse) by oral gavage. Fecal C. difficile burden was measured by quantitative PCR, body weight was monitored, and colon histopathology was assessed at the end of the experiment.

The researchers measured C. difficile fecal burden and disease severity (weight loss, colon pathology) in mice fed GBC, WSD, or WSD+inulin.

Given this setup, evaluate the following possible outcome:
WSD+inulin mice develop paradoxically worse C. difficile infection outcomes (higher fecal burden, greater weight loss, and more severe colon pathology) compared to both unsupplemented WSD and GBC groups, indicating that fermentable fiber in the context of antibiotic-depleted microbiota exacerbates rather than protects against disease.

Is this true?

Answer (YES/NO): NO